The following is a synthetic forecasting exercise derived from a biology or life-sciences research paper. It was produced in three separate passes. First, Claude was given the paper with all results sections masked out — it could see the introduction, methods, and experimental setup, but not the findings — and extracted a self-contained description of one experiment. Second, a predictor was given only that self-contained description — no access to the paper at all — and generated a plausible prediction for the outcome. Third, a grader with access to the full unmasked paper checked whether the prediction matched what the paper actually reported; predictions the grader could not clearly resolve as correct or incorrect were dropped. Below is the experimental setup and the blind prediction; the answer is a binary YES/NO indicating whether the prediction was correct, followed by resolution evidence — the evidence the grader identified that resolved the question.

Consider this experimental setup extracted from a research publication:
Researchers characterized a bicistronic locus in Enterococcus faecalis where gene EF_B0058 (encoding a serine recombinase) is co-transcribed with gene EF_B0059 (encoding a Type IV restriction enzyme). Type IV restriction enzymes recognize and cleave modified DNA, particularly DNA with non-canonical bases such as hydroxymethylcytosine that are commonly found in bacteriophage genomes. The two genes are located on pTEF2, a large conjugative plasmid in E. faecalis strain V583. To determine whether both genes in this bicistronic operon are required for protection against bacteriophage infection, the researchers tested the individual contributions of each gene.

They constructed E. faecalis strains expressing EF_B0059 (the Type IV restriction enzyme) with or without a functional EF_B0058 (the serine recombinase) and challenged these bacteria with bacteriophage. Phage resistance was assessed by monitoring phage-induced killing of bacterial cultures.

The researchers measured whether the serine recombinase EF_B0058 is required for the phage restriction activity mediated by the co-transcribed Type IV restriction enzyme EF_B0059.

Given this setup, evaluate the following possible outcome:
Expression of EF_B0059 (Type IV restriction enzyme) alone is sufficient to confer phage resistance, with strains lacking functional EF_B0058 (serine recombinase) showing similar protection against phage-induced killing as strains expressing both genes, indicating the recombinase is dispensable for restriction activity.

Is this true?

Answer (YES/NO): YES